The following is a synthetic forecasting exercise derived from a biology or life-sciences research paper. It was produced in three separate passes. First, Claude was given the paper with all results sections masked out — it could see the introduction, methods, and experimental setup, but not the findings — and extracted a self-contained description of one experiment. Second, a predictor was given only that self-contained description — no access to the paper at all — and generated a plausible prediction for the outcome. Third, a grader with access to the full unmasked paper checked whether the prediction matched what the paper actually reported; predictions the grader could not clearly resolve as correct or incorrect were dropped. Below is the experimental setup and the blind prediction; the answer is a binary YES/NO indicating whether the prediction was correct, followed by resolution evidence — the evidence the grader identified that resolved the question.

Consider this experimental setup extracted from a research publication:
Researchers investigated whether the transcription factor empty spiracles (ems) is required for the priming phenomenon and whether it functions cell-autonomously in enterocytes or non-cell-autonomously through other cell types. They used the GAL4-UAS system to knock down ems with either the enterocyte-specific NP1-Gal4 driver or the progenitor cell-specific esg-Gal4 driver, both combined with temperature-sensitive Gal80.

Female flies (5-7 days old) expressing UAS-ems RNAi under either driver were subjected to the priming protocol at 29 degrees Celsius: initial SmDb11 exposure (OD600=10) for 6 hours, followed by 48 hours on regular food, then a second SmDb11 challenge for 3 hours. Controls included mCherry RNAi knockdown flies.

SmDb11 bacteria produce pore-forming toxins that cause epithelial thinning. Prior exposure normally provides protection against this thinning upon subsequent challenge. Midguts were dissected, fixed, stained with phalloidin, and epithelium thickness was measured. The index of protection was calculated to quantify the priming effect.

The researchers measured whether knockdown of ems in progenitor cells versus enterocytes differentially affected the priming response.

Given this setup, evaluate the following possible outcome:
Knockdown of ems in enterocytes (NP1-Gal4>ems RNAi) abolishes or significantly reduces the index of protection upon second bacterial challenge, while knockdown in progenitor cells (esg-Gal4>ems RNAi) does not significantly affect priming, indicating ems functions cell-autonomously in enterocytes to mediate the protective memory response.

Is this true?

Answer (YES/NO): NO